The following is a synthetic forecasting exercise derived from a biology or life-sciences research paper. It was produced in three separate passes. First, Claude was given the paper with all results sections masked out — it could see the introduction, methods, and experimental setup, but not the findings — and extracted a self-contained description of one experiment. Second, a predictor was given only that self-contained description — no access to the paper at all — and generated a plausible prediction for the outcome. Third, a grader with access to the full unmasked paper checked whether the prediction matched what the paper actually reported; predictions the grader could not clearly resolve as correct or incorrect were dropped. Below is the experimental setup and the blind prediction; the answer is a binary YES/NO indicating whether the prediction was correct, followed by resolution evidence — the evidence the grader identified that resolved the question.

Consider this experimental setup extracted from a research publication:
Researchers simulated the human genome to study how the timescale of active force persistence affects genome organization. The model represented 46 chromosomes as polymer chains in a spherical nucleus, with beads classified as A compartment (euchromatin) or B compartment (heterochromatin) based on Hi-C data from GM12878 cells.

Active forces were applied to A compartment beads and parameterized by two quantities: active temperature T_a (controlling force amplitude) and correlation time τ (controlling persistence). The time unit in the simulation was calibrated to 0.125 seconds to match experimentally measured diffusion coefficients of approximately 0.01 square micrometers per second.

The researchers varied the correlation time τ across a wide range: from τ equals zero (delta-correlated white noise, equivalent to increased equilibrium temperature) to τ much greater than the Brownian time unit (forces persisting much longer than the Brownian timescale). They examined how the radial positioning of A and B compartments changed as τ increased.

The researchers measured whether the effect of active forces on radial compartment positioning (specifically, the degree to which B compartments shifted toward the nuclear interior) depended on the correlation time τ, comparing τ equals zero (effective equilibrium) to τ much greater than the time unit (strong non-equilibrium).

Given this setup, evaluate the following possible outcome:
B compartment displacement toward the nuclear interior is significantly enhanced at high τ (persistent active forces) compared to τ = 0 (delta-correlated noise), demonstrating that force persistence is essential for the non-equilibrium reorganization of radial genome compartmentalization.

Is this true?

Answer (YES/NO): NO